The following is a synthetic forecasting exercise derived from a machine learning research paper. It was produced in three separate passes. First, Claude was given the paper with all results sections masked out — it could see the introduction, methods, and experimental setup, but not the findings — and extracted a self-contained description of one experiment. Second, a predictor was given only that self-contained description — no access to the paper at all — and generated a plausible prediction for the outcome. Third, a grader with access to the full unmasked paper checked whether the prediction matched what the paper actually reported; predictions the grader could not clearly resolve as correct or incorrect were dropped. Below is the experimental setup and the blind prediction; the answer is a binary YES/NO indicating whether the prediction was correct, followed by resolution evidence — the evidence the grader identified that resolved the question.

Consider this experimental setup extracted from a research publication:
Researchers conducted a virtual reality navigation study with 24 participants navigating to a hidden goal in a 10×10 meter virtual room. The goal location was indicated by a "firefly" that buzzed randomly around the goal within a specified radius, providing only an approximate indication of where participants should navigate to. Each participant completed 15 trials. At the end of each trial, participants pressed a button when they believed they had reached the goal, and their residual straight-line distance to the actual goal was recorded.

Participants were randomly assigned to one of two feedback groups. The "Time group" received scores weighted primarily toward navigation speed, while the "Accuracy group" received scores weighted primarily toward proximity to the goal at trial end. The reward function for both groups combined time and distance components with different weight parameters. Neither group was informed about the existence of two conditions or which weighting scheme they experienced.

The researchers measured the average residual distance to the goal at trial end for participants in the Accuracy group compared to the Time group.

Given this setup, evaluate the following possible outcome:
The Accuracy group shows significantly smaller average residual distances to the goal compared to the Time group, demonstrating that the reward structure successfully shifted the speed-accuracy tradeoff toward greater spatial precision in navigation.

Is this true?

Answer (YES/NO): NO